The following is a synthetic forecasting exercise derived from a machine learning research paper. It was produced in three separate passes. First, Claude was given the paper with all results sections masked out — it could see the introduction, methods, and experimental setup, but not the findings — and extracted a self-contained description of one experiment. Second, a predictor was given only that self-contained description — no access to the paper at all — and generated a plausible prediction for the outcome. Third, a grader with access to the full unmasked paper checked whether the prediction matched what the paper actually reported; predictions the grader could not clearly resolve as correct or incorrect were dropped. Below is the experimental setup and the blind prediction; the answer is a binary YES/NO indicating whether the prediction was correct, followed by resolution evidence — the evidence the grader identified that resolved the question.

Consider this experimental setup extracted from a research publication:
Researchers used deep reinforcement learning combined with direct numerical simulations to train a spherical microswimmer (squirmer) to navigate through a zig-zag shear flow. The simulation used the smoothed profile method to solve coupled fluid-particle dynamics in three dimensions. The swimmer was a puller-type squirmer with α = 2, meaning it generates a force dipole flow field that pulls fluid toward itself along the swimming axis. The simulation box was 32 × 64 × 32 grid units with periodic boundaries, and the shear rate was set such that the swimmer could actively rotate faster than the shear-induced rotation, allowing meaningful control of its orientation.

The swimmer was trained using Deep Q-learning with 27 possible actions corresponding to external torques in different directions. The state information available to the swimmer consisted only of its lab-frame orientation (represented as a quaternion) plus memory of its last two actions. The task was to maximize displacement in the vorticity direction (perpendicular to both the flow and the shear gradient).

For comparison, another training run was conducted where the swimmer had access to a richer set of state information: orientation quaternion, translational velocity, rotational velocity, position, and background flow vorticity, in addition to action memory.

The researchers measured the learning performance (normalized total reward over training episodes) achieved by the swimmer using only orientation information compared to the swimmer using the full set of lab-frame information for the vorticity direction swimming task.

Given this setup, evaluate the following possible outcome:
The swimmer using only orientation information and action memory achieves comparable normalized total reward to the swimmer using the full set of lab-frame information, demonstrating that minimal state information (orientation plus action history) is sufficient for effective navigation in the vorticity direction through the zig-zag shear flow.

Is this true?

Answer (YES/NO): YES